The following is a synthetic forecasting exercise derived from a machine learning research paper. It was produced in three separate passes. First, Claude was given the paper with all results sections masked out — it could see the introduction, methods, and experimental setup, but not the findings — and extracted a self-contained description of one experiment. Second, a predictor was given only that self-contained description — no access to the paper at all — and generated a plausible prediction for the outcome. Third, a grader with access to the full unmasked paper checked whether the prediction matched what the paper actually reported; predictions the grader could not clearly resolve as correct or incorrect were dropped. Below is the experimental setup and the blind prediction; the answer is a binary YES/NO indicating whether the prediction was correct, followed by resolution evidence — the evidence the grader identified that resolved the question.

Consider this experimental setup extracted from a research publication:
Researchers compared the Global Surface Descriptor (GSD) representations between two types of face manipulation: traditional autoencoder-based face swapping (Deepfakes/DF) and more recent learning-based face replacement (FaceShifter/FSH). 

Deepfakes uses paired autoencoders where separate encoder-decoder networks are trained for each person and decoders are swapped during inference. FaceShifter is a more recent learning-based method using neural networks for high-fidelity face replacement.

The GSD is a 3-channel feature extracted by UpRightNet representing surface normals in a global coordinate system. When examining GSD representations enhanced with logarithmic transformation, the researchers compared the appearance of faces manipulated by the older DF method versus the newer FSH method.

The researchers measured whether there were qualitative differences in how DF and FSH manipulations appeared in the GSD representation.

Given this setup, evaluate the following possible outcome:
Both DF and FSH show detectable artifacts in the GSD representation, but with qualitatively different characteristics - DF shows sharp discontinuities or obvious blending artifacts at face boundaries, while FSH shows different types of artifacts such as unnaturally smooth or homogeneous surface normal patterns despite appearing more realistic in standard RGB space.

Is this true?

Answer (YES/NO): NO